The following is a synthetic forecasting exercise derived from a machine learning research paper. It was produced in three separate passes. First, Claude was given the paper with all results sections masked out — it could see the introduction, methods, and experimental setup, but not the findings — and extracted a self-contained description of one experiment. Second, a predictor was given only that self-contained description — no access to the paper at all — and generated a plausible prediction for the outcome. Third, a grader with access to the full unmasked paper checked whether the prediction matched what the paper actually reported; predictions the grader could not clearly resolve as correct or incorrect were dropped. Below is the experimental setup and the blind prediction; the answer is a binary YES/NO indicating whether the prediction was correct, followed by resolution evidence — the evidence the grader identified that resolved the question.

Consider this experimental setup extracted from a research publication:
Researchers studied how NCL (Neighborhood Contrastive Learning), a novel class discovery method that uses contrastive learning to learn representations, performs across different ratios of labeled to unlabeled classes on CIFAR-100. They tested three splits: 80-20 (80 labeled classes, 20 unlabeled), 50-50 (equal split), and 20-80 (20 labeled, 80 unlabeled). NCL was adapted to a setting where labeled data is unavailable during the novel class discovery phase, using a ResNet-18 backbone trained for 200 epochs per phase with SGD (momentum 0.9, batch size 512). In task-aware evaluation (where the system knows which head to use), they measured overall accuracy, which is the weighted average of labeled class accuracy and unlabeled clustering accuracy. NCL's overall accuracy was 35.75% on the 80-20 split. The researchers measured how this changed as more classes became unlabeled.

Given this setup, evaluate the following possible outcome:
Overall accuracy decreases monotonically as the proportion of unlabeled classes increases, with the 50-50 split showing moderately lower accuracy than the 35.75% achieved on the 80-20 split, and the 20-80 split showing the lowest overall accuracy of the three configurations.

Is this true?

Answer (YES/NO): NO